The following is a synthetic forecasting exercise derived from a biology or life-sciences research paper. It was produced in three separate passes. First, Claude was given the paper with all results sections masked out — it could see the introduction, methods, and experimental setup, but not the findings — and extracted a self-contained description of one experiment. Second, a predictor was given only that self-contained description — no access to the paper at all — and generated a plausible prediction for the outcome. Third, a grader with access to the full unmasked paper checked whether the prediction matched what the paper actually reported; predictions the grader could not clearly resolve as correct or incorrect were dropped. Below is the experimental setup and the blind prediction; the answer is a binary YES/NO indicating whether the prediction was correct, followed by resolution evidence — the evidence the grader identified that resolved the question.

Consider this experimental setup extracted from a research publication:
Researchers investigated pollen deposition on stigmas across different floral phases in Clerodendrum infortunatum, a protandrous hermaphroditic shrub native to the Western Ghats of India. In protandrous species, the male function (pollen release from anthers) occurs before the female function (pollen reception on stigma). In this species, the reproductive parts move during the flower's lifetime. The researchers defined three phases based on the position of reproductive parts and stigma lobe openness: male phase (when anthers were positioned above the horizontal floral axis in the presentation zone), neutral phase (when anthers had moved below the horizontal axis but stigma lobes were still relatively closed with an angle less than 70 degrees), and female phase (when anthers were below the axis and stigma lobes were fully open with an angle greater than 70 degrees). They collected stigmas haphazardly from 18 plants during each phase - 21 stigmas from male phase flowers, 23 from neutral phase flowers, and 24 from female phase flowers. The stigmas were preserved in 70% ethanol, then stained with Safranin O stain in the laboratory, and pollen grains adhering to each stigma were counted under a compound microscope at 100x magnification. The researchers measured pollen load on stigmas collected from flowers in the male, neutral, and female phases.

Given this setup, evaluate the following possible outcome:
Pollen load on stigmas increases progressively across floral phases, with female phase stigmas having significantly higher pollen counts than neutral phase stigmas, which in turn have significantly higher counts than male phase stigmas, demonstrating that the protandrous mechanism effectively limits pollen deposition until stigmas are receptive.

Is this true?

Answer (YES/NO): YES